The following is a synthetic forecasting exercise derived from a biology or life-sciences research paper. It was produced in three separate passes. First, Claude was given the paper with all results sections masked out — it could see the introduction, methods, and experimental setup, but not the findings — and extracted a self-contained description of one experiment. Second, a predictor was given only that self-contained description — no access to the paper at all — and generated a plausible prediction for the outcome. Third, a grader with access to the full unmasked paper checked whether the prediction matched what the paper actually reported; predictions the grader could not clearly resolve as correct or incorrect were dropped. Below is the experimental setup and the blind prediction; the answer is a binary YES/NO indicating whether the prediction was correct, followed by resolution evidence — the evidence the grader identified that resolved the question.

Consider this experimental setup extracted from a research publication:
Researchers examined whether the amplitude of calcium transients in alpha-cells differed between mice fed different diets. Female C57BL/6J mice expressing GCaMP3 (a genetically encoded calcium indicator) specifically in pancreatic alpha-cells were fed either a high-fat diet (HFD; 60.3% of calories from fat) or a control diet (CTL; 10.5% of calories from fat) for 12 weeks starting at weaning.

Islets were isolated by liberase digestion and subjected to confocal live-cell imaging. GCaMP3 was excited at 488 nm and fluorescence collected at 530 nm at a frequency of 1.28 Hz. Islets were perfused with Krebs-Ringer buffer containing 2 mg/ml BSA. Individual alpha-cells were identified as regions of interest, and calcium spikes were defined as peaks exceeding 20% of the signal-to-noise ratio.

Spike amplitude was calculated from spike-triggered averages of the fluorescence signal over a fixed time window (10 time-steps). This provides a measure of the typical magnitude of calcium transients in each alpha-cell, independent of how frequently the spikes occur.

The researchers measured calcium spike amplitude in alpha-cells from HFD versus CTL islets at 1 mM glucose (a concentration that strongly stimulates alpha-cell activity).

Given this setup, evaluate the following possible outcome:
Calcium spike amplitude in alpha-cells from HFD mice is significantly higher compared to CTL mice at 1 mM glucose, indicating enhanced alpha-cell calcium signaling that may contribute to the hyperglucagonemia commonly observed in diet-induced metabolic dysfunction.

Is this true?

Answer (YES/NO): YES